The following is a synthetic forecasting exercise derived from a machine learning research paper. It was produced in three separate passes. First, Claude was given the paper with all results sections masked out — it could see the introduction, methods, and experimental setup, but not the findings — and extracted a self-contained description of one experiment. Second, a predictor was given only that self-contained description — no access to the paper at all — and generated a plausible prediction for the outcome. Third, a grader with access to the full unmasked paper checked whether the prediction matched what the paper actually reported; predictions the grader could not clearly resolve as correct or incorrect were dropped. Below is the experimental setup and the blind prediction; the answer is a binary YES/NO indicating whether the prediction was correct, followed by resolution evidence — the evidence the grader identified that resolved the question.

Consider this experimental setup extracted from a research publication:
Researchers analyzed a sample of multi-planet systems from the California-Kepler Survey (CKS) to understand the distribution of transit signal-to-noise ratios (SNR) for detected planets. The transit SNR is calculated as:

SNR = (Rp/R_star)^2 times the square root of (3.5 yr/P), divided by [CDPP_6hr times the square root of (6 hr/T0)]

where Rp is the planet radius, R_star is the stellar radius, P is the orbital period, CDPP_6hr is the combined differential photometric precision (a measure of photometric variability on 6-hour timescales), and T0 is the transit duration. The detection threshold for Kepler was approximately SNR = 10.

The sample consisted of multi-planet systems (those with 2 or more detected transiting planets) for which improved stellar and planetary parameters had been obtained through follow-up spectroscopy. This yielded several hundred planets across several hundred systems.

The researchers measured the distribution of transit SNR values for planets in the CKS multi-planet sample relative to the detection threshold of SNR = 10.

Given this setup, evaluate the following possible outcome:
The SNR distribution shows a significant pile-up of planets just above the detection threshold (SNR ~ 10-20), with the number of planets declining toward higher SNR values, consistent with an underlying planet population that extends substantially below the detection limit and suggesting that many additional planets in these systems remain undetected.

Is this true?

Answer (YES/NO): NO